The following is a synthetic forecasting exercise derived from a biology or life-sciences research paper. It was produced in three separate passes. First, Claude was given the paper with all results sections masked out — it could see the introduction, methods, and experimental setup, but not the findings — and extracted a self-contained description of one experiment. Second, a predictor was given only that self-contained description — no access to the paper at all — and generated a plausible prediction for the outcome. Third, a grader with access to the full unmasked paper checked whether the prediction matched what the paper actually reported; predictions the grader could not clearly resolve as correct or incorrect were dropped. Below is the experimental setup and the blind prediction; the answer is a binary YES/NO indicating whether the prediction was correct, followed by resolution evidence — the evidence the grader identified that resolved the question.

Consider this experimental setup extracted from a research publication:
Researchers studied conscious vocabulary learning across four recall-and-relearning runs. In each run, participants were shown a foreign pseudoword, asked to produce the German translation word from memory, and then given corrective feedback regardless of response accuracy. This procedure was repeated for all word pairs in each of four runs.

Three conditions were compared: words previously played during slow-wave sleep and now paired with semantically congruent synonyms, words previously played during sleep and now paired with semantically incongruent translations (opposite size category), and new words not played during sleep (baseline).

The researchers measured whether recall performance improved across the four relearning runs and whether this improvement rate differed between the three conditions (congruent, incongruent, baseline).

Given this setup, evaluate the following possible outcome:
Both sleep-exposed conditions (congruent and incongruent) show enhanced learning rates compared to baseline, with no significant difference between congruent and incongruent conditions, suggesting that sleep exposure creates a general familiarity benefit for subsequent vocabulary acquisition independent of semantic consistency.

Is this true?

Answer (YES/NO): NO